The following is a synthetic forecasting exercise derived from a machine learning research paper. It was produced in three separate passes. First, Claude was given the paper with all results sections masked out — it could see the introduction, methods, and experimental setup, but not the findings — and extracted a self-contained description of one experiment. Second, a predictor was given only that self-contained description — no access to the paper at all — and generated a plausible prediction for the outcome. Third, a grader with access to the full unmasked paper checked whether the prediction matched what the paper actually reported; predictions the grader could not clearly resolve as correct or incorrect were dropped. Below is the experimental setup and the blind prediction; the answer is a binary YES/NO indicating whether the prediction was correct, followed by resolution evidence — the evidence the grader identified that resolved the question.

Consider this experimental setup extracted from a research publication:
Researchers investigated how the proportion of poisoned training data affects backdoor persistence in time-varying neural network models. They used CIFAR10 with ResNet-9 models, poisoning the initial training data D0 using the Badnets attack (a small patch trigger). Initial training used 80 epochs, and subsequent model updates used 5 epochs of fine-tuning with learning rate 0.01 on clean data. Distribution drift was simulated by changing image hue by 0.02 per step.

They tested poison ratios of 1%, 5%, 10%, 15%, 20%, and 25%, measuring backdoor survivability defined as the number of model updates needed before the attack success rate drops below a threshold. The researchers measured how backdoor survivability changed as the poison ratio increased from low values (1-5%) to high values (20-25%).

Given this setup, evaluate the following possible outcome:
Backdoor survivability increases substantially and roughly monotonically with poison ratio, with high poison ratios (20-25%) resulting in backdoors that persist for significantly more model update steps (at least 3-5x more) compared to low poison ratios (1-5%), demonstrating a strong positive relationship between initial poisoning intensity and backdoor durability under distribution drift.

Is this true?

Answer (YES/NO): NO